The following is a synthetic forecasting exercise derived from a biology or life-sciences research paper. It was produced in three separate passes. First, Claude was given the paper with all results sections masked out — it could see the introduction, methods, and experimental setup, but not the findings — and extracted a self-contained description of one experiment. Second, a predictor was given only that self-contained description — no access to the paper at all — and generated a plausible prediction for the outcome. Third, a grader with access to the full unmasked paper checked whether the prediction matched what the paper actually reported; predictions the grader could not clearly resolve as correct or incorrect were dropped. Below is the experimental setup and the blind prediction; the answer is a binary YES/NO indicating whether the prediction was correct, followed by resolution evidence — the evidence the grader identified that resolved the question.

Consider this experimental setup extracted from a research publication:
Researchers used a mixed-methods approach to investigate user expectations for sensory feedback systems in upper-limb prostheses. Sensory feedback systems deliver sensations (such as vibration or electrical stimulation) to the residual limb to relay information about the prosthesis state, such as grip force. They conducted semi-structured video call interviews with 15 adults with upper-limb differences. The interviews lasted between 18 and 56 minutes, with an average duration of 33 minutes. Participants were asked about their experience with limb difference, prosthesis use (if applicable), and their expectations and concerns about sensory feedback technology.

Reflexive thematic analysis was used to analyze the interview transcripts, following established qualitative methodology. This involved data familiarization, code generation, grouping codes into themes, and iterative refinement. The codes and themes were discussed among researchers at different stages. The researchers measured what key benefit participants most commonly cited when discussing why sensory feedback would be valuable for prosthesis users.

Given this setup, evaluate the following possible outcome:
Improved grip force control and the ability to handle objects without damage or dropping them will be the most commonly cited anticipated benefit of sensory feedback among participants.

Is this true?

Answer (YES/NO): NO